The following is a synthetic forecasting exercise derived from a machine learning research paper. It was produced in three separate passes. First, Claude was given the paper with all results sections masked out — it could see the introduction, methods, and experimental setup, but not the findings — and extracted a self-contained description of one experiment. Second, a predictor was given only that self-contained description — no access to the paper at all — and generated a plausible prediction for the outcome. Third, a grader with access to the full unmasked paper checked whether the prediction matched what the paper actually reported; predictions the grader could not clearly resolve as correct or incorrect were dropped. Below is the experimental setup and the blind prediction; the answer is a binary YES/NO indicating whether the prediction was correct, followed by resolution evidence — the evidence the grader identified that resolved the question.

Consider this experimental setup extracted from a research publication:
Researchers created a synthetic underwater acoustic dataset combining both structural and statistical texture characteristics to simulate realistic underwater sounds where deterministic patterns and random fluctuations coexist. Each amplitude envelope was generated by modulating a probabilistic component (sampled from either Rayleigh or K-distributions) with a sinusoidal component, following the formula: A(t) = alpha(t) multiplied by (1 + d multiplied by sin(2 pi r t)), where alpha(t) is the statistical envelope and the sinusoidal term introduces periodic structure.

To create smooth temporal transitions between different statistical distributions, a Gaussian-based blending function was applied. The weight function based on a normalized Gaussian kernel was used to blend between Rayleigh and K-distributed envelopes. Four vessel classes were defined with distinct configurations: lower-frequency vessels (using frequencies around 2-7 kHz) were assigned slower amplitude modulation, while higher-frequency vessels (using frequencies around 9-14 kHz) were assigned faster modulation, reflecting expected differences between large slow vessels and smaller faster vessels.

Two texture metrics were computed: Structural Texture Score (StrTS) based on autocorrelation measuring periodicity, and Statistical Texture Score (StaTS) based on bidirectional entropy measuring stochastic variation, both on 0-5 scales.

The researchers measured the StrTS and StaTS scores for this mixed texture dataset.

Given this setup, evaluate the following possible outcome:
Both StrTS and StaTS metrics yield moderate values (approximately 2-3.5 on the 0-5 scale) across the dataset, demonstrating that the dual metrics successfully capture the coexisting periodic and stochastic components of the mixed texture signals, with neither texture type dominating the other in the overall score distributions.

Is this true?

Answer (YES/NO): NO